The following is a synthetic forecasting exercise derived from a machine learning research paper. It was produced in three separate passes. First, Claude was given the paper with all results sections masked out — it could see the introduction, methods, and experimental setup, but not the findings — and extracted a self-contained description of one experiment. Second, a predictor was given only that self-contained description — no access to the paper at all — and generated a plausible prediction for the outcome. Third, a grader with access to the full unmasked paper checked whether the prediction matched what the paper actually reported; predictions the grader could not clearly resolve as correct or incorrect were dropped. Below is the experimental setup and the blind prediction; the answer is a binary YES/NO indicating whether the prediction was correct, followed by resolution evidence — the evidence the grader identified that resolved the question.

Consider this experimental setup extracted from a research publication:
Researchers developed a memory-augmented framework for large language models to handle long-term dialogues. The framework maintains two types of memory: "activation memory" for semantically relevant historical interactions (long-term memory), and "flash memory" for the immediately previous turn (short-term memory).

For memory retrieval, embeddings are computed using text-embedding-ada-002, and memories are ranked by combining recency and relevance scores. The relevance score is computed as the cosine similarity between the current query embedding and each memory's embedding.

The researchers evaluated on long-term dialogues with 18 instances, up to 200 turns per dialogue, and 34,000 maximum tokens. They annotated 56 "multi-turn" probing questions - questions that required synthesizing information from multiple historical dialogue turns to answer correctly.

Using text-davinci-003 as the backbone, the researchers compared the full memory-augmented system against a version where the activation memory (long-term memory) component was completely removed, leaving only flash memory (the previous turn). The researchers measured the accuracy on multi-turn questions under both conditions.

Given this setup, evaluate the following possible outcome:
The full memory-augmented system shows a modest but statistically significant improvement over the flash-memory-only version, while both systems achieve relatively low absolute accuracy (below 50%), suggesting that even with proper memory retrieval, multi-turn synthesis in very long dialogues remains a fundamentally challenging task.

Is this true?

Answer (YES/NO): NO